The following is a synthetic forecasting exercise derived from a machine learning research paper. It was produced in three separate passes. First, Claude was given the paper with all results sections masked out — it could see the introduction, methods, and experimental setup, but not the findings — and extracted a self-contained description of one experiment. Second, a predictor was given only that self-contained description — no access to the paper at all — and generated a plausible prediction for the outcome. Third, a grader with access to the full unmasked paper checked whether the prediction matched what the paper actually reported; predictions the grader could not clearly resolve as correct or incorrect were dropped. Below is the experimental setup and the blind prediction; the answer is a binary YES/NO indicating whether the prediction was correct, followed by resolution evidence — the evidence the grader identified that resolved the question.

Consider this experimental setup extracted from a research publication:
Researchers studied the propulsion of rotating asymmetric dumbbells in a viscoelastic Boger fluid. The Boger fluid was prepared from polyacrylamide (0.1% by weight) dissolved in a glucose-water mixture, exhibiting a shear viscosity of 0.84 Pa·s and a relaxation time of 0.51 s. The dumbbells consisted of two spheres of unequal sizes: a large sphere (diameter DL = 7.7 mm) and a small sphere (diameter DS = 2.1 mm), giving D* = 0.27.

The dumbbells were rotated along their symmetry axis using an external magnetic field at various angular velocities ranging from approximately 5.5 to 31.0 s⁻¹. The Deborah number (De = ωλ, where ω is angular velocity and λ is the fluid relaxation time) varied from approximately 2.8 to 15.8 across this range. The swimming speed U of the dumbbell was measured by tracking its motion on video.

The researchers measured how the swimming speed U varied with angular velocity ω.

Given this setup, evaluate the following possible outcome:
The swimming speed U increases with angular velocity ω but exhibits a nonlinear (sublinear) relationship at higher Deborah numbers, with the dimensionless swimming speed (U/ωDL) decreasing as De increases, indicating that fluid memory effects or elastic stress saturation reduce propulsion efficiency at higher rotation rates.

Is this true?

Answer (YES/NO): YES